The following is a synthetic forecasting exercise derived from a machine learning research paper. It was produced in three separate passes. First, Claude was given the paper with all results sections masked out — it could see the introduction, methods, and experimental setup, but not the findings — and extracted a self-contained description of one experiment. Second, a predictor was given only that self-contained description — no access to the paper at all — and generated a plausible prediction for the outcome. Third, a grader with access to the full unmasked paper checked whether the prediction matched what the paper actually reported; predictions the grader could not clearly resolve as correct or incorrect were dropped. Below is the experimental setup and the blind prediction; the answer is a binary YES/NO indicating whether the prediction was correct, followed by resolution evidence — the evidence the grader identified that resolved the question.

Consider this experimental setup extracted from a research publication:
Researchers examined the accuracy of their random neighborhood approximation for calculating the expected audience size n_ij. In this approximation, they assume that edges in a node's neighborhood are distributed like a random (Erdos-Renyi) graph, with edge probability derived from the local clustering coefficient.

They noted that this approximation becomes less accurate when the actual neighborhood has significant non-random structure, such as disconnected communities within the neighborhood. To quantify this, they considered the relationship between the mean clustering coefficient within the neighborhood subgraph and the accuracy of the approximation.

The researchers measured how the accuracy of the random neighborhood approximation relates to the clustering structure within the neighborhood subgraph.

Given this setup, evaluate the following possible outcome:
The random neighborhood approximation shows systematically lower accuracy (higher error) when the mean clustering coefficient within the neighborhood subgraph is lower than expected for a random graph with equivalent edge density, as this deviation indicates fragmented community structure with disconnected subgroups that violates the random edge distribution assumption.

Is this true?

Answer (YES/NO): NO